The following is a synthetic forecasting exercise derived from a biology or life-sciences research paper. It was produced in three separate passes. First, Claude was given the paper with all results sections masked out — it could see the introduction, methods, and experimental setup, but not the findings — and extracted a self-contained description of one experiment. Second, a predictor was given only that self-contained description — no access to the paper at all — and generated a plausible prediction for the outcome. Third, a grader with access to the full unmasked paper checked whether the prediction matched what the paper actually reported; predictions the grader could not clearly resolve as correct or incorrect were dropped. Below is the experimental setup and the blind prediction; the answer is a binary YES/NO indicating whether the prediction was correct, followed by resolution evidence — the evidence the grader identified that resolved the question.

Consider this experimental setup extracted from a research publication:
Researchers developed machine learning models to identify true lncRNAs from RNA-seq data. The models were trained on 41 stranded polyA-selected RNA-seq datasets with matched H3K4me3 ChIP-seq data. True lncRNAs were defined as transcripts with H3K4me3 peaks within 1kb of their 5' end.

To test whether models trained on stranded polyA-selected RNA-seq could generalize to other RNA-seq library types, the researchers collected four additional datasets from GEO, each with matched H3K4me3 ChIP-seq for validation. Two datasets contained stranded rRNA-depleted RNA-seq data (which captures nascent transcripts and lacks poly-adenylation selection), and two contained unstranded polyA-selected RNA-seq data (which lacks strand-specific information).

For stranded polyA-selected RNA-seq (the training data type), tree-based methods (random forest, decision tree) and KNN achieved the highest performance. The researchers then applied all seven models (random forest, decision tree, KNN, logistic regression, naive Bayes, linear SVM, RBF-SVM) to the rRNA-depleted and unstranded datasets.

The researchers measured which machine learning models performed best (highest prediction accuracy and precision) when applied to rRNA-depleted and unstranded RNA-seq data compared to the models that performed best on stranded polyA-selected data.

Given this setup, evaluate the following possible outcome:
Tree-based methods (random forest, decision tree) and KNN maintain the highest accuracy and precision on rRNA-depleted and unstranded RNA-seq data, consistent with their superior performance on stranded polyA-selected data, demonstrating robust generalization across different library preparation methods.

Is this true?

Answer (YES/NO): NO